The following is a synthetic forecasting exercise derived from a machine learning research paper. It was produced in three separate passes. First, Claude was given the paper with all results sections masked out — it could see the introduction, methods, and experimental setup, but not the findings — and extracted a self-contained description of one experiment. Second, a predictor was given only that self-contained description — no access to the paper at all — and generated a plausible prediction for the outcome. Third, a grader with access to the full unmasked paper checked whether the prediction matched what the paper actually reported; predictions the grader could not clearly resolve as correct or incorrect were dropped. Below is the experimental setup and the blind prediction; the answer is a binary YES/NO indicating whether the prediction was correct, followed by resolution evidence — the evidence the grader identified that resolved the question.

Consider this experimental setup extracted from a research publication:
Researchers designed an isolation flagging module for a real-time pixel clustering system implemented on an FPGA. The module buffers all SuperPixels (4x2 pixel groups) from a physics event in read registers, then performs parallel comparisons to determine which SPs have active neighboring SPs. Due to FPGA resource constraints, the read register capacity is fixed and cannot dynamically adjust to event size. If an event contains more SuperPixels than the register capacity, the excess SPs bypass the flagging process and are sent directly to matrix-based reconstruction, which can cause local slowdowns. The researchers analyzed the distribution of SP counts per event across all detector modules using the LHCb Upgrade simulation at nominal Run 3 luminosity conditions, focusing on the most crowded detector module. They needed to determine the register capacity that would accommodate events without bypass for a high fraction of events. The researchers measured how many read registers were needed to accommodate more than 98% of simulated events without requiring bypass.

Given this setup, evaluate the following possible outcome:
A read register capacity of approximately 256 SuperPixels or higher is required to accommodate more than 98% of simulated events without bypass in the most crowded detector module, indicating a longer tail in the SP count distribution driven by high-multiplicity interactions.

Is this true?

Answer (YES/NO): NO